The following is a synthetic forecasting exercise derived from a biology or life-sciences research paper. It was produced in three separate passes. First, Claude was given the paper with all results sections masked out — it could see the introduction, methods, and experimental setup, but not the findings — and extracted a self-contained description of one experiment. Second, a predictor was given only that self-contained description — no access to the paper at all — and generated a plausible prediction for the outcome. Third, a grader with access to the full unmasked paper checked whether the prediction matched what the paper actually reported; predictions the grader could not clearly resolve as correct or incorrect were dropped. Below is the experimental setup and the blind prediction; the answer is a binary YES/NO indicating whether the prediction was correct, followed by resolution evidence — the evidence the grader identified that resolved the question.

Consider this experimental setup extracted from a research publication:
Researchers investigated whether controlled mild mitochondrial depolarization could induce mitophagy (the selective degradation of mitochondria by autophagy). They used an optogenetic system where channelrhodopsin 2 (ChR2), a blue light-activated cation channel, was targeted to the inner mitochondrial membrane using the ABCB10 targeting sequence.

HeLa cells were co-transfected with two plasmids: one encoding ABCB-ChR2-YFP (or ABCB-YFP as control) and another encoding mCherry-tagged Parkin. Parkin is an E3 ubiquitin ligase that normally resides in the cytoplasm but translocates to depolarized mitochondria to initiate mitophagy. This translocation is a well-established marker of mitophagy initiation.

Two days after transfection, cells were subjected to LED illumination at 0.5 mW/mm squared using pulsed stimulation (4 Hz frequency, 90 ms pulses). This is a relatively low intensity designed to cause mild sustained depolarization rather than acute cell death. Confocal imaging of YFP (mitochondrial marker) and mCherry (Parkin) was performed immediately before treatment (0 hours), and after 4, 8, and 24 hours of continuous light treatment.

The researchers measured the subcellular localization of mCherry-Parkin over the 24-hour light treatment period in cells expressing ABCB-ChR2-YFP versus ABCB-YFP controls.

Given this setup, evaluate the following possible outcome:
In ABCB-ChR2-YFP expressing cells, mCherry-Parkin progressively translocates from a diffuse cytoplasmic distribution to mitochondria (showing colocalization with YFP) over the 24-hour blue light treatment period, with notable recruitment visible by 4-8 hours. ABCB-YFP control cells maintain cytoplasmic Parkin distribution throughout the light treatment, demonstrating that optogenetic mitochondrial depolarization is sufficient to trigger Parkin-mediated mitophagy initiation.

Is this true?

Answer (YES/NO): YES